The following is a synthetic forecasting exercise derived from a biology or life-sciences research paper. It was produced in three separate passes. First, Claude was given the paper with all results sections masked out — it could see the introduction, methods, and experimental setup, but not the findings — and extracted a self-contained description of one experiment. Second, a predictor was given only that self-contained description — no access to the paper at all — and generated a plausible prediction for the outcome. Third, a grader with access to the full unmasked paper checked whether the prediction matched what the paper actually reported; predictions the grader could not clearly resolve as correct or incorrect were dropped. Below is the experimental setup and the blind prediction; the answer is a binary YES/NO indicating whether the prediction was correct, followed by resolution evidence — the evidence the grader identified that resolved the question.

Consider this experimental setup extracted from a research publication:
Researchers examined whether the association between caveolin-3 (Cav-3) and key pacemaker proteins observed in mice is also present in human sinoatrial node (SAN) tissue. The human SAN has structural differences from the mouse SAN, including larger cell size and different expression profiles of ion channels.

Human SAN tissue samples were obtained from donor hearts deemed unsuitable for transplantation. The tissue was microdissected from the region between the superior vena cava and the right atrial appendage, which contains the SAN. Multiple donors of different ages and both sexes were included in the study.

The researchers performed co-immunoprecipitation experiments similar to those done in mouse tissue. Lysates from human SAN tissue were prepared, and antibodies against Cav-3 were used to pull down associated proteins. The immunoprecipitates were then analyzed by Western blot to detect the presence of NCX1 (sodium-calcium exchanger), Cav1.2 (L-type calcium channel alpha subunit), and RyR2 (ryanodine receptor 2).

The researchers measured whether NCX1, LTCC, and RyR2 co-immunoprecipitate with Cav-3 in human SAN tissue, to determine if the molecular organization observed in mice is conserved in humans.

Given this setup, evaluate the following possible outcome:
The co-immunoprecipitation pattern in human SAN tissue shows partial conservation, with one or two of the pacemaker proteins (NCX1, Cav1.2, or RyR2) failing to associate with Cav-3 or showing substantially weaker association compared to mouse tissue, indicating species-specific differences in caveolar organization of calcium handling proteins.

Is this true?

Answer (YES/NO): NO